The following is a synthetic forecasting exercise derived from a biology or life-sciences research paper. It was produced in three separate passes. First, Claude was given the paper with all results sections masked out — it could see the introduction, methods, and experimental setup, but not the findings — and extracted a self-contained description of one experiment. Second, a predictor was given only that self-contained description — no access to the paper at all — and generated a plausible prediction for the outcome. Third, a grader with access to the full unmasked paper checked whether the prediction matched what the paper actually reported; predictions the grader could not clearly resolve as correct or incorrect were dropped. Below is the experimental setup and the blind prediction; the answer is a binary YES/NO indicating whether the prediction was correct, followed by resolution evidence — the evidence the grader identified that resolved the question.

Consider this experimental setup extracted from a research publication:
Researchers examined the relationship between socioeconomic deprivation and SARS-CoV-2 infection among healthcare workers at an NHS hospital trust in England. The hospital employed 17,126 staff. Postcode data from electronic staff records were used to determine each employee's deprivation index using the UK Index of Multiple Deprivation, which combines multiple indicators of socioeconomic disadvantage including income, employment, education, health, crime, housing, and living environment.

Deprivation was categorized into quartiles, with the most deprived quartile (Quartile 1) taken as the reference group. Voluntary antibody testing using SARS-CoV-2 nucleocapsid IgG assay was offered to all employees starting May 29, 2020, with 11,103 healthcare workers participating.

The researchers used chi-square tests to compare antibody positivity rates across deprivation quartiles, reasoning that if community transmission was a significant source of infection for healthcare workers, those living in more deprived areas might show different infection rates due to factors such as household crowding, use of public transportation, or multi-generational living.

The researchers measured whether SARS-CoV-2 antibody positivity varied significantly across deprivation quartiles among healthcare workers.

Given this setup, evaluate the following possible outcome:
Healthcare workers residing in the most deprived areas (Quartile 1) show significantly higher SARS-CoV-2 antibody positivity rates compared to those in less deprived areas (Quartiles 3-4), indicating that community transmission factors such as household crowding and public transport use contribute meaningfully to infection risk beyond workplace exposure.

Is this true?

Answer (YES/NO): YES